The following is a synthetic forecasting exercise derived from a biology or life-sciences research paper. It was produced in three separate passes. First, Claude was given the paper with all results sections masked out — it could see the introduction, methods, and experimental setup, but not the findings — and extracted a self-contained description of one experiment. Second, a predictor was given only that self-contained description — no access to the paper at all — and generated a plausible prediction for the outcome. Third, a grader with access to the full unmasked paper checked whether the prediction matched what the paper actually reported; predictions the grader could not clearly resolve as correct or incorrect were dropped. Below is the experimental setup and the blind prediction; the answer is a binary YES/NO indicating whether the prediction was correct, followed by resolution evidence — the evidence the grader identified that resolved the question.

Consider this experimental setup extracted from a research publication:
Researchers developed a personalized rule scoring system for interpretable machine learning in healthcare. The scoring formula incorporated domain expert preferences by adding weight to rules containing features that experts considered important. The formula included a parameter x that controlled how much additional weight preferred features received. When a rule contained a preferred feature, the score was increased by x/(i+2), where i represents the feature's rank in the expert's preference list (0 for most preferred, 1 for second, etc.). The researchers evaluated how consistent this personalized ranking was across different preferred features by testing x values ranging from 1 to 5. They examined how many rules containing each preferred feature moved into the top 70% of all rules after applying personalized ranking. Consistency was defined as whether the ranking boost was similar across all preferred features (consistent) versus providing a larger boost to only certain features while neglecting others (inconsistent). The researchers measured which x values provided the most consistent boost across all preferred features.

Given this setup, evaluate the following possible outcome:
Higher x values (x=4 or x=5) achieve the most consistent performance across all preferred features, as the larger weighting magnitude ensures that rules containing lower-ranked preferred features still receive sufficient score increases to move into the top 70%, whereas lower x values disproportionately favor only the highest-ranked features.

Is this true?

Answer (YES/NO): YES